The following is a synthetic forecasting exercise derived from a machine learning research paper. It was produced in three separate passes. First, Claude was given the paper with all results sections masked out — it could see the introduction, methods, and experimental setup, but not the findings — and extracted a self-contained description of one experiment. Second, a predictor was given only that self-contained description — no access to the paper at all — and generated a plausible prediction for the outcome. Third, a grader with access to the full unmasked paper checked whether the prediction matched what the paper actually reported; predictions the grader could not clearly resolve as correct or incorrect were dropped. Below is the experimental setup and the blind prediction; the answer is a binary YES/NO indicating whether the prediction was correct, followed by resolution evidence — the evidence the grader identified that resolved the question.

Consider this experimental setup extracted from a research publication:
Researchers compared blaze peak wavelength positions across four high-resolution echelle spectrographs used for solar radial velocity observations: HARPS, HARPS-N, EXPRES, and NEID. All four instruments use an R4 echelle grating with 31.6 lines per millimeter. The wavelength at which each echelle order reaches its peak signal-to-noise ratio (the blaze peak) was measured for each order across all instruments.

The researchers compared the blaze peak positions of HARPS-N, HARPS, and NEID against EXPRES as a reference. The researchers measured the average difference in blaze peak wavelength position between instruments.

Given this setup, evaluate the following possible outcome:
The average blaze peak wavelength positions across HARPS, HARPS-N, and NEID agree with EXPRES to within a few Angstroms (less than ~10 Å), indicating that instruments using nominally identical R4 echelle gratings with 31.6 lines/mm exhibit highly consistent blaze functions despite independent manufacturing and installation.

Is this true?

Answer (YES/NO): YES